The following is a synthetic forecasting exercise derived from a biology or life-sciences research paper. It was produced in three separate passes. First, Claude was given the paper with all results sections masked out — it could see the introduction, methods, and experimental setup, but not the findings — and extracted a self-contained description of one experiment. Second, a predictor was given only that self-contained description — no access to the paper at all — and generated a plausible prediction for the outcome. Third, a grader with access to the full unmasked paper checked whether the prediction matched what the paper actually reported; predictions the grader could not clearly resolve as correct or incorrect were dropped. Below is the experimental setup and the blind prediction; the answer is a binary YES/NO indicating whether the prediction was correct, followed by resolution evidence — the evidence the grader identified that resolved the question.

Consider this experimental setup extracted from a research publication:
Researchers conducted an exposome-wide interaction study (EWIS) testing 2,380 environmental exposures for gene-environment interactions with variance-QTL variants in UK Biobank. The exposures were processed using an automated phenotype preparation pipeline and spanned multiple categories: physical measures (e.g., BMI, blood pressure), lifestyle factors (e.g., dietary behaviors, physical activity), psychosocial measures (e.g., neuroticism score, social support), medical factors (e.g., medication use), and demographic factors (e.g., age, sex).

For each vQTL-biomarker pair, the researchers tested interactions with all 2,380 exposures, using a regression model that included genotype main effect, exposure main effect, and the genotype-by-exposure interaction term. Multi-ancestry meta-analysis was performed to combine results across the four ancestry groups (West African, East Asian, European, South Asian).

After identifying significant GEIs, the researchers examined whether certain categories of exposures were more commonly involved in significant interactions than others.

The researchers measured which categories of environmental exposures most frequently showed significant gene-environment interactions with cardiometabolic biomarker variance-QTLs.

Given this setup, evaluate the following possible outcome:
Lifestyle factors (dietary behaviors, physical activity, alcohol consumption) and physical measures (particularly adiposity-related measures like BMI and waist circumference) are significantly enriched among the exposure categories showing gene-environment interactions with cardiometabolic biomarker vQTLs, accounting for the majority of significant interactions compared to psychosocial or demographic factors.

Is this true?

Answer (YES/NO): NO